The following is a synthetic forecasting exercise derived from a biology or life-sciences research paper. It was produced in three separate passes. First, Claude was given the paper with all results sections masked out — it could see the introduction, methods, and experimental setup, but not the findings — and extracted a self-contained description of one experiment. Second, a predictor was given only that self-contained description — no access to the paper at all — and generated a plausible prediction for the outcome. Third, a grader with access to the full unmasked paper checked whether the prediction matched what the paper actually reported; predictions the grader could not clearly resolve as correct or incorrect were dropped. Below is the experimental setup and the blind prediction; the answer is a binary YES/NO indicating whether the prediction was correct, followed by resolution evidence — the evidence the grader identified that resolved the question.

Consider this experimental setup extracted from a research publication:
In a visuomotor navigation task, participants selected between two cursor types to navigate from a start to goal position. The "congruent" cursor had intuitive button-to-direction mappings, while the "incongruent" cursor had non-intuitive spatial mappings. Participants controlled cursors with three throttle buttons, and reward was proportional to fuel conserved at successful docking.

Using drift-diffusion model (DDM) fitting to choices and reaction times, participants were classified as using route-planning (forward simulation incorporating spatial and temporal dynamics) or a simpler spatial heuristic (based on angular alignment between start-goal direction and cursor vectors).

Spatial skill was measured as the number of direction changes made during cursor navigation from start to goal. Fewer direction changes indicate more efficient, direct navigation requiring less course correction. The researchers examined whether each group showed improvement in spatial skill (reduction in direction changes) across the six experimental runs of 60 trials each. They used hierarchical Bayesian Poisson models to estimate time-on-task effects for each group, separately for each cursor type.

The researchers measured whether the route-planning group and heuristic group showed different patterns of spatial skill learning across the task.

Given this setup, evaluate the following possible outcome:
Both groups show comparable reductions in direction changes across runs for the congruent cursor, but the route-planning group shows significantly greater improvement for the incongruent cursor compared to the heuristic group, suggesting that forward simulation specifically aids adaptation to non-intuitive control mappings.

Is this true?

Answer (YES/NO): NO